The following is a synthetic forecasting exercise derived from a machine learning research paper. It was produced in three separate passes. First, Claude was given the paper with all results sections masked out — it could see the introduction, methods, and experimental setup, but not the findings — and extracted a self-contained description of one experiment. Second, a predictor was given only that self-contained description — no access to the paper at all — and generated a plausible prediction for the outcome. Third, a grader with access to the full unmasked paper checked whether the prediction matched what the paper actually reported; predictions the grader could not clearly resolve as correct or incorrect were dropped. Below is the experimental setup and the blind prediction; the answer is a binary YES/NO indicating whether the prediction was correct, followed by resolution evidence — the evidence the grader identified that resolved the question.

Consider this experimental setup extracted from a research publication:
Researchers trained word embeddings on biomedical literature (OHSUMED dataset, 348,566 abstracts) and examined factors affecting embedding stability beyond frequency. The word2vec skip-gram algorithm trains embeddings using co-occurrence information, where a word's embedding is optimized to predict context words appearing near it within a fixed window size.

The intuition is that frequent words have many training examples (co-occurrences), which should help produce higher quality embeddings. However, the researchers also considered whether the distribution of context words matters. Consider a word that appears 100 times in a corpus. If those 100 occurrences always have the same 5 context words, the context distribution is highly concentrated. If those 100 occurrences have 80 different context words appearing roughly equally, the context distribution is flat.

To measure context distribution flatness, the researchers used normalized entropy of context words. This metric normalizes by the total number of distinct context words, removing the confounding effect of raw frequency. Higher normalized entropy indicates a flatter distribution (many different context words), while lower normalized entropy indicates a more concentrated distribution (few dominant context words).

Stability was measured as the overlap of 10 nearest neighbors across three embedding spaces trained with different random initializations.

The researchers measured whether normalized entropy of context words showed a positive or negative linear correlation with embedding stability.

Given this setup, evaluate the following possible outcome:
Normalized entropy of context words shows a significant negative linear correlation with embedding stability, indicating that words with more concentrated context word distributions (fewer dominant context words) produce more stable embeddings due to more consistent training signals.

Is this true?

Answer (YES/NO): YES